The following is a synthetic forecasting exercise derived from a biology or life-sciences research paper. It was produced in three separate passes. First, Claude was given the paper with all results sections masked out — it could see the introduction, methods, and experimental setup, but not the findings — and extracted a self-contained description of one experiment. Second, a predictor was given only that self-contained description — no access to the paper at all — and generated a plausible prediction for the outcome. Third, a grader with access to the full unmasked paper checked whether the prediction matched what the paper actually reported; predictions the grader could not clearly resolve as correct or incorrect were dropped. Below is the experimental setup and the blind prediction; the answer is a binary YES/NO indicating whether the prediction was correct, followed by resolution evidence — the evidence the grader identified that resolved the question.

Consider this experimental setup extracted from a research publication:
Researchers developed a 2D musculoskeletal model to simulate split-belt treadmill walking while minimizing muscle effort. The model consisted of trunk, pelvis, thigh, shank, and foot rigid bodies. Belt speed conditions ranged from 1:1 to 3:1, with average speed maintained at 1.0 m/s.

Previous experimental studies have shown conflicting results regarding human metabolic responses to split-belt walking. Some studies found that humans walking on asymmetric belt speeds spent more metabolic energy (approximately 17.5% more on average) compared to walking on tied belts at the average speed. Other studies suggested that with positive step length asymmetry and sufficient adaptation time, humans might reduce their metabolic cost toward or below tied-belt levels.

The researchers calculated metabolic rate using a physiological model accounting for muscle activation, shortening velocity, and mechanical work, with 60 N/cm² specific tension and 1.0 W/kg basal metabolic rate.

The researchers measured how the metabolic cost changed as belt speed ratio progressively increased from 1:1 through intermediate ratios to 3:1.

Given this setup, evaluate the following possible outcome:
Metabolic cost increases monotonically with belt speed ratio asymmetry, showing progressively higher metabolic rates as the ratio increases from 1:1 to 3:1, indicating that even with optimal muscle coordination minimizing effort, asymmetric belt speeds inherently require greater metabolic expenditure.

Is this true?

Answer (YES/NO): NO